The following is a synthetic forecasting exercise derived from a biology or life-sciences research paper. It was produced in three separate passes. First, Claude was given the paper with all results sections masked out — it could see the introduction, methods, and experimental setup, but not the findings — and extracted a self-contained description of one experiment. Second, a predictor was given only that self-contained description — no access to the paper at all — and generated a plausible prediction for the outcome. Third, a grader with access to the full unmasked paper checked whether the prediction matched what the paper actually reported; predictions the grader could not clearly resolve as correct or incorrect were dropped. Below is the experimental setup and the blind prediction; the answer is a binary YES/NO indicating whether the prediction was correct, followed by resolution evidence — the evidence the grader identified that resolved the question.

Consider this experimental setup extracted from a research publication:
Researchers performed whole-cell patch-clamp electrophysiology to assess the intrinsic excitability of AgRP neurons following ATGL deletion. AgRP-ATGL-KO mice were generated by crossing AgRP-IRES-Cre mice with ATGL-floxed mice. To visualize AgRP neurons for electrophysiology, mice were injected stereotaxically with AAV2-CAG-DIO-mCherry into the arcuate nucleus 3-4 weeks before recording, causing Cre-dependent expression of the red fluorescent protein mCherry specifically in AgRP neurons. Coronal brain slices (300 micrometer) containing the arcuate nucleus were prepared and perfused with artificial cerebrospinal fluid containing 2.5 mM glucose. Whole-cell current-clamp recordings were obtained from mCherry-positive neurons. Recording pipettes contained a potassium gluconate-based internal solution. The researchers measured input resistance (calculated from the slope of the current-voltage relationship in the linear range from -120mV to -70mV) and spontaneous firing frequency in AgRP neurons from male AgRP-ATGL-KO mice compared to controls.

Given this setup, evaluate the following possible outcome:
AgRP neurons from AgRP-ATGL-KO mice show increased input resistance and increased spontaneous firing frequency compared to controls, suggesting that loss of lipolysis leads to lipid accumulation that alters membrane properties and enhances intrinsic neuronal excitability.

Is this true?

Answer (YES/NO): NO